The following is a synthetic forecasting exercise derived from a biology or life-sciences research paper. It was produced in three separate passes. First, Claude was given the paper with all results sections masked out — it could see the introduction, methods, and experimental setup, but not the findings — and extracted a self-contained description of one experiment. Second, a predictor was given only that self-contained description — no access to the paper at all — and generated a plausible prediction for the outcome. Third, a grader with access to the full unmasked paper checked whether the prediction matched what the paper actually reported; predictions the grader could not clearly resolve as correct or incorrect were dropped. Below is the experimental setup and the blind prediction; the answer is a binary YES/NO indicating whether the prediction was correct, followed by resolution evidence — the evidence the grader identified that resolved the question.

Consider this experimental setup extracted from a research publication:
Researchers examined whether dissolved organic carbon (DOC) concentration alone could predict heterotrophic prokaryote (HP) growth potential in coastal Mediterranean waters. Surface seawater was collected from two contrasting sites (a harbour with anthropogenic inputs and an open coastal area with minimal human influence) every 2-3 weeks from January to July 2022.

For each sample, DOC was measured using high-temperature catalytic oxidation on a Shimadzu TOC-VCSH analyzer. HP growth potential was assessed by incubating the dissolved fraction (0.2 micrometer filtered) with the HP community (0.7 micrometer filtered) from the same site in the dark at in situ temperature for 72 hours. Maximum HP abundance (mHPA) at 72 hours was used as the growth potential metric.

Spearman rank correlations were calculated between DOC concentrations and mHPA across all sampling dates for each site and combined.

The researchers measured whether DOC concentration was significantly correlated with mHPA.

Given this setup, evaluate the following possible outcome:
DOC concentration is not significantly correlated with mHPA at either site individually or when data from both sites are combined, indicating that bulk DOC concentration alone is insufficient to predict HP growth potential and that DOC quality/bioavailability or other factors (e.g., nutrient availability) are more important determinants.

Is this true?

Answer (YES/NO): NO